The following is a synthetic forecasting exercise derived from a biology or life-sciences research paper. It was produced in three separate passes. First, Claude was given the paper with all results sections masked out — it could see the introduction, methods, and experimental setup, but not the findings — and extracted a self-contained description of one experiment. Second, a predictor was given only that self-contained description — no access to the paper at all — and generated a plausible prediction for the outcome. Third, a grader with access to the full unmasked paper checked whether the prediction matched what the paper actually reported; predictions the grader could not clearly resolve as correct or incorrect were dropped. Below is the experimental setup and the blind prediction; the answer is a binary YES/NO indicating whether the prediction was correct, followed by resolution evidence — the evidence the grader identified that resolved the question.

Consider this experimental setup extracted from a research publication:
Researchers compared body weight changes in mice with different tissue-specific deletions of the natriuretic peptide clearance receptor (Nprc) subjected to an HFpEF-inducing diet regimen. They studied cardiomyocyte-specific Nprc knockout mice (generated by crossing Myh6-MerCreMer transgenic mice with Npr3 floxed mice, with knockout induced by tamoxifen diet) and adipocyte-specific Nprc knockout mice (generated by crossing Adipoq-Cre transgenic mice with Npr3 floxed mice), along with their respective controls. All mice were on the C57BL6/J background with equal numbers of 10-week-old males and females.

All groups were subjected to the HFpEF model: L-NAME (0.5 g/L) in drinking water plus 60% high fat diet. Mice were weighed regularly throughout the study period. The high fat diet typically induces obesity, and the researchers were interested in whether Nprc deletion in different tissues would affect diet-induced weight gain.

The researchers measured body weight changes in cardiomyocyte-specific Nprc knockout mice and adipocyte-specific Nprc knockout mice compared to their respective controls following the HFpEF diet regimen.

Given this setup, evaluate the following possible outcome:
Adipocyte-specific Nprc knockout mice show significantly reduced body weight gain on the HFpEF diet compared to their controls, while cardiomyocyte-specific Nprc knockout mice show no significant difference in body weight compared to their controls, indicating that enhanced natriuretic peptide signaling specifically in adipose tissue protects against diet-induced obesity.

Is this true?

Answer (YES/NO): NO